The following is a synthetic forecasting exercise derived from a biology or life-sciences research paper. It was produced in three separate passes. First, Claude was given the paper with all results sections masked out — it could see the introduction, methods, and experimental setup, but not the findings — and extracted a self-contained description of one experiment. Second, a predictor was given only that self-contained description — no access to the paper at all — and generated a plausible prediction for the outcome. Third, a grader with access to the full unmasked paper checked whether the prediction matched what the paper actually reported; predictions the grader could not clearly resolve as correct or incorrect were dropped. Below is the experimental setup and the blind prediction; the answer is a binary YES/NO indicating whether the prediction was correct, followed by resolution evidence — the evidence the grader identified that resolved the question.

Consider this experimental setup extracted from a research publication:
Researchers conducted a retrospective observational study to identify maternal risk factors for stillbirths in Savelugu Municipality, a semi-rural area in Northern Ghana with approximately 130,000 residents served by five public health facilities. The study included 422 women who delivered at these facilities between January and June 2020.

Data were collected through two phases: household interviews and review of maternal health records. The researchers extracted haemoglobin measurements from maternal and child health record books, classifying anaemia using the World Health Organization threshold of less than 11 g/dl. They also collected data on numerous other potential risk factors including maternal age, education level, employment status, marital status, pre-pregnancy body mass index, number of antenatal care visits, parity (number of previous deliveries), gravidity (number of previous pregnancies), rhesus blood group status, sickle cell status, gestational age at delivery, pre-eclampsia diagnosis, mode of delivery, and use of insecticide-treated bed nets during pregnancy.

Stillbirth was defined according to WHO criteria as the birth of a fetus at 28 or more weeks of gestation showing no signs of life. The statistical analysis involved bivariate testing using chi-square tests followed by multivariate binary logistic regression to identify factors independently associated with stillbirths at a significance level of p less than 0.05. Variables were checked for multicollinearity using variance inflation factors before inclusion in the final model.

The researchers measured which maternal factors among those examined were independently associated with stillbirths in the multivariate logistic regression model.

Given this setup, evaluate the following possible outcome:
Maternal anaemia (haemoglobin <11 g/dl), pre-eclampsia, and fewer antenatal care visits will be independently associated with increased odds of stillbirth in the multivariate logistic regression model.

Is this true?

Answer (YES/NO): NO